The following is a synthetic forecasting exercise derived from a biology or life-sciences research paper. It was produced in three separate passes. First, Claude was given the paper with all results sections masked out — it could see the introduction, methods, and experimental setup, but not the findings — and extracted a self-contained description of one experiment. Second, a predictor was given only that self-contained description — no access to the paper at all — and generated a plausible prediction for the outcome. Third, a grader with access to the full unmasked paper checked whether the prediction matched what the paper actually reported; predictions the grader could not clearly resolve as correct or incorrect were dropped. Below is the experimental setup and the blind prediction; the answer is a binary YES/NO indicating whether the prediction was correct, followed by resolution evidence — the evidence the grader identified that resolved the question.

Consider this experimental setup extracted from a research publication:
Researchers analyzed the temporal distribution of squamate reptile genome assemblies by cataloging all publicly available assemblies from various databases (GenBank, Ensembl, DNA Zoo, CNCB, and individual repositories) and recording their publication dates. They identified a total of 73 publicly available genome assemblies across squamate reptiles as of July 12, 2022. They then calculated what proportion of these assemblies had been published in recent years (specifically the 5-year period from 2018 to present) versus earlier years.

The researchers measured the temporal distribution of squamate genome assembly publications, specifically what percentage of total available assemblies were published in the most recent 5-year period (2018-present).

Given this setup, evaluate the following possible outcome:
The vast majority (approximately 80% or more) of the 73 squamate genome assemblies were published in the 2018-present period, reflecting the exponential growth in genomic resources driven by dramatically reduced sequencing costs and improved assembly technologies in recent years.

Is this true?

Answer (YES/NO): YES